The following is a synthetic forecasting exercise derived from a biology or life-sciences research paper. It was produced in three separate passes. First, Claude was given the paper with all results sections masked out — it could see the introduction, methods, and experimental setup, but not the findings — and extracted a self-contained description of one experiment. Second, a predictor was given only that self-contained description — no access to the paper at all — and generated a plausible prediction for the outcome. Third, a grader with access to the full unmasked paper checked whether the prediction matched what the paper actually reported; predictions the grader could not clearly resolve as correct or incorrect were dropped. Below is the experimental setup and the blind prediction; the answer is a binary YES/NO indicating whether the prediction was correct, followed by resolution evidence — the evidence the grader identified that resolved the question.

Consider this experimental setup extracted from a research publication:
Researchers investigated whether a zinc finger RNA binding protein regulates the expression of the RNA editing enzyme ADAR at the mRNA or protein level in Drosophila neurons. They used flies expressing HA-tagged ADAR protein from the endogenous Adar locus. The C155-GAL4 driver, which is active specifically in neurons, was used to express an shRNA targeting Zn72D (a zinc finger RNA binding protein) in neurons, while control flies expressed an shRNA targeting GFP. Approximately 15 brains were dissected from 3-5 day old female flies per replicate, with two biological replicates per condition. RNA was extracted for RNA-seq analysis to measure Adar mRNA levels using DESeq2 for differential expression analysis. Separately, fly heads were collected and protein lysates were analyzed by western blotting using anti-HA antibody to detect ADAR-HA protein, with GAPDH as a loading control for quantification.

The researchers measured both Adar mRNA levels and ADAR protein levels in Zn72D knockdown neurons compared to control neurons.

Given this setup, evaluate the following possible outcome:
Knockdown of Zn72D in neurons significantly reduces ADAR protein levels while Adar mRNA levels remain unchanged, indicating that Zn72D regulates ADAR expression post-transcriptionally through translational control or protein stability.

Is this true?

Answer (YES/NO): YES